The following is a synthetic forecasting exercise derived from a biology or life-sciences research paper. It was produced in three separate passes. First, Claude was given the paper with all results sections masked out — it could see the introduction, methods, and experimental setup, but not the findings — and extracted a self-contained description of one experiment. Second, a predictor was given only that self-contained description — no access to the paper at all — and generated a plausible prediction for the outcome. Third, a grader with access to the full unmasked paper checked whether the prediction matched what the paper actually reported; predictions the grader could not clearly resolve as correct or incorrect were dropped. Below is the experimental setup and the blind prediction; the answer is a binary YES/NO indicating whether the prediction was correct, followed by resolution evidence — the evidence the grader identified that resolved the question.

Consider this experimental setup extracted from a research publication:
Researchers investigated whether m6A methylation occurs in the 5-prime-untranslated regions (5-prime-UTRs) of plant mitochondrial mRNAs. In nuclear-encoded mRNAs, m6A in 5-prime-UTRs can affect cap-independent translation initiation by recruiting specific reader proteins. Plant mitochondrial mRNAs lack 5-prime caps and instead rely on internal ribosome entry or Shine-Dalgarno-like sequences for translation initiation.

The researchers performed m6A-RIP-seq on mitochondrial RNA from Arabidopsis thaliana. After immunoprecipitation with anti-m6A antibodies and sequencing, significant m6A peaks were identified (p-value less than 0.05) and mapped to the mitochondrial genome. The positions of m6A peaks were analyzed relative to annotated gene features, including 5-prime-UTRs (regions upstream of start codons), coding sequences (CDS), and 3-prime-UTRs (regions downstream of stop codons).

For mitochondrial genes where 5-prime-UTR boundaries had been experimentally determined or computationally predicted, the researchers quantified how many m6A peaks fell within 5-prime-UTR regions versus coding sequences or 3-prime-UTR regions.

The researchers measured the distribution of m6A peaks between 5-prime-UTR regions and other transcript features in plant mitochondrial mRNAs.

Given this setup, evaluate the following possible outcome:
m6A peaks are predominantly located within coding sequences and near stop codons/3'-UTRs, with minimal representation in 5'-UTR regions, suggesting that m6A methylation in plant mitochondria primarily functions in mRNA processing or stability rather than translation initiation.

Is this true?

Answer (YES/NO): NO